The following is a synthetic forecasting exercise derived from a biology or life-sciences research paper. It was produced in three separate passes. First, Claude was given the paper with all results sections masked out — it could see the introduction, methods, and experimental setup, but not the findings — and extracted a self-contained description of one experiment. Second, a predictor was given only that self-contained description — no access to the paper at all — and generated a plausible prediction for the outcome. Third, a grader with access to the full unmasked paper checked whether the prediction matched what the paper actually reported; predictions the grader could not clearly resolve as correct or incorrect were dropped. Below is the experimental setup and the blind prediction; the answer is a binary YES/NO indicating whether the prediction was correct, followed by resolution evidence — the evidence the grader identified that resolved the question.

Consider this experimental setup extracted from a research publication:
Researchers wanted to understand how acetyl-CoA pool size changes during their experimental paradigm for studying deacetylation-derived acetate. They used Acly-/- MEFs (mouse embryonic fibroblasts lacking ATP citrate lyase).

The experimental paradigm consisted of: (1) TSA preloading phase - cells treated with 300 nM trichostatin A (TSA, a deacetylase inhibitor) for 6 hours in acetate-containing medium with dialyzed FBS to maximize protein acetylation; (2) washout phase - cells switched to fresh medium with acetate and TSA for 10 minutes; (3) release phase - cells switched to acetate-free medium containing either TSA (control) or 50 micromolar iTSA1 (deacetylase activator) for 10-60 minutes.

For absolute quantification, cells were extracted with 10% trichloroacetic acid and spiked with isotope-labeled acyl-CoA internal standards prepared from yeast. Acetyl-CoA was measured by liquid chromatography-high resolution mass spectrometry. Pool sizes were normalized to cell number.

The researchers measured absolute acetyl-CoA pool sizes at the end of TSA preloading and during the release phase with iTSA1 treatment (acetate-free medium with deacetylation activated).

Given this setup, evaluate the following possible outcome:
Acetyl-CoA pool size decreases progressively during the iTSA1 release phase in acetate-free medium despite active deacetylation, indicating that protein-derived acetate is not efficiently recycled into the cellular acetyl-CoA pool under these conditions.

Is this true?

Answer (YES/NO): YES